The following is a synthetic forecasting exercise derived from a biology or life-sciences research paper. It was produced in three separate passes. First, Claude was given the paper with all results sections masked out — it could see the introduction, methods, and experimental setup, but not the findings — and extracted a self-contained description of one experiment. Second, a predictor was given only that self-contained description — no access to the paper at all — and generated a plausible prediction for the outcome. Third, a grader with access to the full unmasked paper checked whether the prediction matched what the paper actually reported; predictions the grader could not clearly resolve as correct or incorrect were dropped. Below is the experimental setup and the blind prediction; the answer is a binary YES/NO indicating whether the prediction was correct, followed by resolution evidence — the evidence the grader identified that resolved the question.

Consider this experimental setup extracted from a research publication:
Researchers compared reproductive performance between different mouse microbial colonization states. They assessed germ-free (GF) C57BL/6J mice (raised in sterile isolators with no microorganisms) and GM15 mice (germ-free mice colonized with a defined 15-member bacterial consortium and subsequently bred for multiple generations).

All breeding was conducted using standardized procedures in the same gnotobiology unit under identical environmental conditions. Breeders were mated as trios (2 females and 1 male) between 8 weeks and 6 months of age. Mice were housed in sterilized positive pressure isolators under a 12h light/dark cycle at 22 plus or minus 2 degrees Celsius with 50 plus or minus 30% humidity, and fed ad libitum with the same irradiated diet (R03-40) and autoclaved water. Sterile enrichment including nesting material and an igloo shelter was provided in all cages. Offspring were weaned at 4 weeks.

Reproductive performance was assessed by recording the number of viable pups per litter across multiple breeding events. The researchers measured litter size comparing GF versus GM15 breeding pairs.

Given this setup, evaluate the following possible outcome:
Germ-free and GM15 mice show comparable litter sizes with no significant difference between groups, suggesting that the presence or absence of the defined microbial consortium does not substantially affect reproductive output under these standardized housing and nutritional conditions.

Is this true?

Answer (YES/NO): NO